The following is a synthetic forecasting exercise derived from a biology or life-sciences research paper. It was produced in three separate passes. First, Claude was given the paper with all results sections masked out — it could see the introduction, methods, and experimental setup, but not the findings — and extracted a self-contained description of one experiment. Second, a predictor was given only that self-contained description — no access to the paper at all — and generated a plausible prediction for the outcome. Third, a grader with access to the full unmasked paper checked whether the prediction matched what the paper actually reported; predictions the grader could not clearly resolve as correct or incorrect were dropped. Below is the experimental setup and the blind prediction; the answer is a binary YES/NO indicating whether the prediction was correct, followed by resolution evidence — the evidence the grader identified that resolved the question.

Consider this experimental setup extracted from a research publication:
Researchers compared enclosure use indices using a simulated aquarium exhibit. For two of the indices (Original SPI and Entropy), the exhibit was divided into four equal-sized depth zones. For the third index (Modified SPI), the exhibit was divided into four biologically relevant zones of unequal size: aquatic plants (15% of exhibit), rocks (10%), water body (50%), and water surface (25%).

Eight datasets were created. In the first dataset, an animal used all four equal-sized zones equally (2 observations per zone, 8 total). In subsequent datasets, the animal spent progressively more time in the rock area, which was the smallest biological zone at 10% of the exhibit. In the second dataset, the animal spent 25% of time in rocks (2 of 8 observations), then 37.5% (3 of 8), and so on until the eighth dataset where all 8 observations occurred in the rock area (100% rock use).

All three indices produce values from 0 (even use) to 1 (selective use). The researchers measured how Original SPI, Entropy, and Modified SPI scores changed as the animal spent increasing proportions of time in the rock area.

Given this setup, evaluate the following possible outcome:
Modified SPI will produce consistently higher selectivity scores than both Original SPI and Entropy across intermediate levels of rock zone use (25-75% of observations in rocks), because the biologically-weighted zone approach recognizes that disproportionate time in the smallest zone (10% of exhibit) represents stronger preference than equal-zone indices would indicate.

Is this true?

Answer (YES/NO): NO